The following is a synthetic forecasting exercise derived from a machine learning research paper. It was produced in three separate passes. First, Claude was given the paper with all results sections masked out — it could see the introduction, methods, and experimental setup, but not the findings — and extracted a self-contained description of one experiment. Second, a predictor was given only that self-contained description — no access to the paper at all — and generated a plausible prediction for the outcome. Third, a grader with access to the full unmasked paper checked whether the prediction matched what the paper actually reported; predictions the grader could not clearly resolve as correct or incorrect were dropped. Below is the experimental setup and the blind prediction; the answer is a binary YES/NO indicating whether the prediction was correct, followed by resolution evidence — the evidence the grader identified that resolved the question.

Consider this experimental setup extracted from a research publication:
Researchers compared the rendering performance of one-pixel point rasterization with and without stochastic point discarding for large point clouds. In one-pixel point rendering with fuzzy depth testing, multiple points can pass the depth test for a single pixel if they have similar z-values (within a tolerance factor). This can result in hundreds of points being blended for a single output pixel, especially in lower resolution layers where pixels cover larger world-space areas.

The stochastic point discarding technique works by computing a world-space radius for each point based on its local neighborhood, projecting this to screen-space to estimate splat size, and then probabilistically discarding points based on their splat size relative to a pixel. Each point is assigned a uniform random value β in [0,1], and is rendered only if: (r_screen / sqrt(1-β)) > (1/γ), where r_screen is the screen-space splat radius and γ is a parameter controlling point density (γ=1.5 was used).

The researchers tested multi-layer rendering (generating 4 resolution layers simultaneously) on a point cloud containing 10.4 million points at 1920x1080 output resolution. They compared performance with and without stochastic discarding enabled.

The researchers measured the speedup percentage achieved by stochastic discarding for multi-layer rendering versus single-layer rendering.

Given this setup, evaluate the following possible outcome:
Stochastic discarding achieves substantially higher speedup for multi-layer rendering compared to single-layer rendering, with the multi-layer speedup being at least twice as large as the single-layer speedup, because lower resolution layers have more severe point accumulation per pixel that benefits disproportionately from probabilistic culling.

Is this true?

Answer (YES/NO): YES